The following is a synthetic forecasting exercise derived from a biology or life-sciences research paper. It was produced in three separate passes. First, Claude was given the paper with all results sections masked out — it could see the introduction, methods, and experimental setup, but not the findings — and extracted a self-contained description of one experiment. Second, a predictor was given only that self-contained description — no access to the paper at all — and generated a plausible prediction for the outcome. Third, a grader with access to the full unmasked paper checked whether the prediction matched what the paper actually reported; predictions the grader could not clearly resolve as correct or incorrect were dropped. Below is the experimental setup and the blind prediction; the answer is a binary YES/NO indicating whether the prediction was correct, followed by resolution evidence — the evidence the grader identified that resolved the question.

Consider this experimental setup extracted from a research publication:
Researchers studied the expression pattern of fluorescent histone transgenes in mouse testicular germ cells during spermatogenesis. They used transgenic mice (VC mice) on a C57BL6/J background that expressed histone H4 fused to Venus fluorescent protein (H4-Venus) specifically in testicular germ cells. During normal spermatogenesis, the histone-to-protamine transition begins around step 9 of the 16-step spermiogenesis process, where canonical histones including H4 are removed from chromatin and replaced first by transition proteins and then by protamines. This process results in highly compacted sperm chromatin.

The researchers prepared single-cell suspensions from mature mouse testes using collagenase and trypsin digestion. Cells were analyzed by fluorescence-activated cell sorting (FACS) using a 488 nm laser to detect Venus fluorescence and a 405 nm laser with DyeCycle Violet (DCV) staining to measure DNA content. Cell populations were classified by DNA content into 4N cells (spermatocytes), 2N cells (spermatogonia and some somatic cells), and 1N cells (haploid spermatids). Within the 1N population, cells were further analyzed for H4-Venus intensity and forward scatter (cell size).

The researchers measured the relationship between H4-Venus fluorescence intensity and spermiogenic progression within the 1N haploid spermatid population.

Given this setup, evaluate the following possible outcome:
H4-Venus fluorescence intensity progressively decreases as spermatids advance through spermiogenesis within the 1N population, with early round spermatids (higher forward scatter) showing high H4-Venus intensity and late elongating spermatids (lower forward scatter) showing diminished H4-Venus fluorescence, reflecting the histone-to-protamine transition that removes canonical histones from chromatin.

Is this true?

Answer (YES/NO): NO